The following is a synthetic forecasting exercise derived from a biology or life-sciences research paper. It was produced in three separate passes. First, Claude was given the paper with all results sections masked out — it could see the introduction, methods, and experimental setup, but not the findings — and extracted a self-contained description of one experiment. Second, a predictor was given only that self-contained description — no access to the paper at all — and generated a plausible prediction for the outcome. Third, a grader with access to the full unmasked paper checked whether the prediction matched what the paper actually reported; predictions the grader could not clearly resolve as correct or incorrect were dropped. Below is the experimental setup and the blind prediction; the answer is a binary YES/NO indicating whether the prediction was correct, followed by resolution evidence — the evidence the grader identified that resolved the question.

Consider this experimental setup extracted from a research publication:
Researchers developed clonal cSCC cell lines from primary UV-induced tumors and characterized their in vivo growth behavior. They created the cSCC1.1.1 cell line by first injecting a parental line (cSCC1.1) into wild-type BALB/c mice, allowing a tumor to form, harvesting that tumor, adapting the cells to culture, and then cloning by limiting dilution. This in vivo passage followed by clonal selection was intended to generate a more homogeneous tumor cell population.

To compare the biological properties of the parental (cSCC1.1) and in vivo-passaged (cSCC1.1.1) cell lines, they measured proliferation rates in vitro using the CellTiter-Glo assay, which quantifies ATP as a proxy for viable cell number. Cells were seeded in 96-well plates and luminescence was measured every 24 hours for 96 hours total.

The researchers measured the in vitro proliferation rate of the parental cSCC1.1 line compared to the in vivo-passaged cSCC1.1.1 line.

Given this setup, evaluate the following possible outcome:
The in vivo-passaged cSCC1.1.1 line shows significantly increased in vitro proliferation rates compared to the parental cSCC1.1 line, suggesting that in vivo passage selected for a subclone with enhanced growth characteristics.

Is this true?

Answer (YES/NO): YES